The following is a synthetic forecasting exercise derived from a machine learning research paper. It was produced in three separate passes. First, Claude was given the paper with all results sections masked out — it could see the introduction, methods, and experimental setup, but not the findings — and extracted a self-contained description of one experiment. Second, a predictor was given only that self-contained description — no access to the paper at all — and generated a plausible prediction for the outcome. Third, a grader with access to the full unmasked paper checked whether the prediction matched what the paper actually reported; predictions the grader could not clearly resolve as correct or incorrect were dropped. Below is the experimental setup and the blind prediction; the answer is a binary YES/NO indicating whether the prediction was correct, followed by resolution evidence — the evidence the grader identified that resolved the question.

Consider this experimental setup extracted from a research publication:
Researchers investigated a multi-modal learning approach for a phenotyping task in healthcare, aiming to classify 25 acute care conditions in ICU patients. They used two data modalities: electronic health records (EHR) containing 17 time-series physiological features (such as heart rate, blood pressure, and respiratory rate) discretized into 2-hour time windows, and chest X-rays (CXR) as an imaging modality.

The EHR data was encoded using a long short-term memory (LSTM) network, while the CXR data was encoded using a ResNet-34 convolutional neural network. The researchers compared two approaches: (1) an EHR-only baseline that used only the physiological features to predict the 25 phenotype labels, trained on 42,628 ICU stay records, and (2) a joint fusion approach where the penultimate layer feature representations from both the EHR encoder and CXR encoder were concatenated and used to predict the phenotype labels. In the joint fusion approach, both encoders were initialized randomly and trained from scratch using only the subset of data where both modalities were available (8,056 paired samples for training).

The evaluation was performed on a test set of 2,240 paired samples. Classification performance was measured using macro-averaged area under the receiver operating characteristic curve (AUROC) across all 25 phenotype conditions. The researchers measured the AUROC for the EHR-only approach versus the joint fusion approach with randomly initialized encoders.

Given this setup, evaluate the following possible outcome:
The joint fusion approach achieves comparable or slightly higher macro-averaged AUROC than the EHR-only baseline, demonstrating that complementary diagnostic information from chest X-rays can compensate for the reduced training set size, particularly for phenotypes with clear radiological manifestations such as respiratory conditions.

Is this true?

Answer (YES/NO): NO